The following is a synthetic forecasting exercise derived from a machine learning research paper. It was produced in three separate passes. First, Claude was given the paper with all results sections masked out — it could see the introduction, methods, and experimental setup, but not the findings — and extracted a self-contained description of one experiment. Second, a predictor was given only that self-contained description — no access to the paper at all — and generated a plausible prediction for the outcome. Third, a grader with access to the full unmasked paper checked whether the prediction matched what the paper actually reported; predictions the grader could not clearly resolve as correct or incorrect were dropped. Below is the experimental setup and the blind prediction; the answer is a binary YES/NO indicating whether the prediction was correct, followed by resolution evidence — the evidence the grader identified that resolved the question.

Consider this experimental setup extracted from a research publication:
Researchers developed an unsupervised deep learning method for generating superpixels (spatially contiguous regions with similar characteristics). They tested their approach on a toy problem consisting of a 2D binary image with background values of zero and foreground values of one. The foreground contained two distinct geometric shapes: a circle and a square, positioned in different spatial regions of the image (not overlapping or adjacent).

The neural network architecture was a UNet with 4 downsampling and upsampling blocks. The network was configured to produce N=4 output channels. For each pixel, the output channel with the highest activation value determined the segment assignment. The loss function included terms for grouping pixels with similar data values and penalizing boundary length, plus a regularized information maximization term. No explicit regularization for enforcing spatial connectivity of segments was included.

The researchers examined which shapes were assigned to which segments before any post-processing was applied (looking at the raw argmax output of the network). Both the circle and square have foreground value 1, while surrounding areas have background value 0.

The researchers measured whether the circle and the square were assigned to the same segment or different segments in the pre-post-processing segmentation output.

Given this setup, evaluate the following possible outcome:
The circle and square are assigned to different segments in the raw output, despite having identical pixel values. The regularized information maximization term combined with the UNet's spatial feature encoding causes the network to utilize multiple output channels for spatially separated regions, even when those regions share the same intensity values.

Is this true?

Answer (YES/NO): NO